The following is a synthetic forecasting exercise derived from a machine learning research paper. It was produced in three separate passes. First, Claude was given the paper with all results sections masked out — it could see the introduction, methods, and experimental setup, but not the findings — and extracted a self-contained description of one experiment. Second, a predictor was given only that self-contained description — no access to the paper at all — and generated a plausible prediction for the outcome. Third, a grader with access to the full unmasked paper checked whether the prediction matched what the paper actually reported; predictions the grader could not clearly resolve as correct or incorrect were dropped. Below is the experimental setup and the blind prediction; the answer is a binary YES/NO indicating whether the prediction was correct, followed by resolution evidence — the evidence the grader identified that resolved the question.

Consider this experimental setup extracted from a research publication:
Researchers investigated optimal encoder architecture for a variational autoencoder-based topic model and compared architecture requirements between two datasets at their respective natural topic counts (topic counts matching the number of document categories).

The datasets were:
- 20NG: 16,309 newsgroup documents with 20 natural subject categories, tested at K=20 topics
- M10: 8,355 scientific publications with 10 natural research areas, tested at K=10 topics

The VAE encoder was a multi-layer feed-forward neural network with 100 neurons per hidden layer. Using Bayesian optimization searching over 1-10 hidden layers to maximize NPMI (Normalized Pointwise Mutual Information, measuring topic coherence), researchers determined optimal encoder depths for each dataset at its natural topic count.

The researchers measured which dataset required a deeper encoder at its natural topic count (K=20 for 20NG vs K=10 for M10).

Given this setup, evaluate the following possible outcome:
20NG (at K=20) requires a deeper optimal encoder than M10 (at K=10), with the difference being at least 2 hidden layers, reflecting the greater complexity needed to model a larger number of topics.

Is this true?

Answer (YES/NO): NO